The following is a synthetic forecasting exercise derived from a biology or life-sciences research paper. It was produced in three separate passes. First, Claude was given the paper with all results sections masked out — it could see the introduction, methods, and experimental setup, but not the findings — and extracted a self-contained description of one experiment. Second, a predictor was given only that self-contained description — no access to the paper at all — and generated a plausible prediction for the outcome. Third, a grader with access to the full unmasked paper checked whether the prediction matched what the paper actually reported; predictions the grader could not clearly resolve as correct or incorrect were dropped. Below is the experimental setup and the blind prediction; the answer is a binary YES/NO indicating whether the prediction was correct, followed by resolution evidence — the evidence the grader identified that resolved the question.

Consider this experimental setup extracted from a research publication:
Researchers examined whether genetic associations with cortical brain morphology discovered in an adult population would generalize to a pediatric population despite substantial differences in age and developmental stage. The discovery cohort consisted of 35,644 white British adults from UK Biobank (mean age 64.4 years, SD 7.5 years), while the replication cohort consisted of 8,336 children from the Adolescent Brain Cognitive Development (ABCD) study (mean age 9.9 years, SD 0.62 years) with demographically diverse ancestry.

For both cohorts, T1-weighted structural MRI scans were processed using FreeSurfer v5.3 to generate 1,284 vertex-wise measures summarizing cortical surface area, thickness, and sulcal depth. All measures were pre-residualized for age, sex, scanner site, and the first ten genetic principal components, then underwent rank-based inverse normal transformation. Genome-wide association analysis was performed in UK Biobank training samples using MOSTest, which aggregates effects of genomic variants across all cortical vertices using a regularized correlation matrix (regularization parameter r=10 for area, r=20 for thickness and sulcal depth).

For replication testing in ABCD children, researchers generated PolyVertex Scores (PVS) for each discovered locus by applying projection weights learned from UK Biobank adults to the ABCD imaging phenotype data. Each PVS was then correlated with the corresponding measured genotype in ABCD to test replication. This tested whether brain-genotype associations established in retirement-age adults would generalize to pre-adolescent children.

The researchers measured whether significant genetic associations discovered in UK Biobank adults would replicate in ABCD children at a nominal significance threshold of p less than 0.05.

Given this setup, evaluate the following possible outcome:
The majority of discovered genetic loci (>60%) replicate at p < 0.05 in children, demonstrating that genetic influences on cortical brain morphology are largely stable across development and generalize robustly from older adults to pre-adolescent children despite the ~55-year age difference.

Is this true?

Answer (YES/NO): YES